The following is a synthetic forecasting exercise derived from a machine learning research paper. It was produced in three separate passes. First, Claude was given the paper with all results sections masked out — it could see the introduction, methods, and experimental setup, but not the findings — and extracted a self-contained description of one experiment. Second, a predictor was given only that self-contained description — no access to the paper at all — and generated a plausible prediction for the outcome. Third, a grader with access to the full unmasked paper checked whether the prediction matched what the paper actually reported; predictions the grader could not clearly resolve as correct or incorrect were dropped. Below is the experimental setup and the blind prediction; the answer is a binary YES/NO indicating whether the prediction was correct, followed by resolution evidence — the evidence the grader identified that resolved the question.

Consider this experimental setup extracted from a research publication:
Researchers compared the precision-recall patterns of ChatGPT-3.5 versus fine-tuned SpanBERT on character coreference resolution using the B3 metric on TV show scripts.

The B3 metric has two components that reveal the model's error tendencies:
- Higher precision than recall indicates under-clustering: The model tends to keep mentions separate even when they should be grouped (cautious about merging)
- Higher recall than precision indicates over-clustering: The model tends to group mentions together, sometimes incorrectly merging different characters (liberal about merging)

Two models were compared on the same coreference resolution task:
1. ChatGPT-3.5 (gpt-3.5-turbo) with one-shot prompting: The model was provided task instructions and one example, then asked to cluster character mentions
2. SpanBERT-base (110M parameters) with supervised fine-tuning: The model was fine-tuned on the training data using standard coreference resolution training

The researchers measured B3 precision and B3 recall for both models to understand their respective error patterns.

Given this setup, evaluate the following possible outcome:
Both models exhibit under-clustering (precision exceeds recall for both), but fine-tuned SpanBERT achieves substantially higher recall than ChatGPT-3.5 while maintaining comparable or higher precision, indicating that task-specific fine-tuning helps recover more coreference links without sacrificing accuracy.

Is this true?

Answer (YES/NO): NO